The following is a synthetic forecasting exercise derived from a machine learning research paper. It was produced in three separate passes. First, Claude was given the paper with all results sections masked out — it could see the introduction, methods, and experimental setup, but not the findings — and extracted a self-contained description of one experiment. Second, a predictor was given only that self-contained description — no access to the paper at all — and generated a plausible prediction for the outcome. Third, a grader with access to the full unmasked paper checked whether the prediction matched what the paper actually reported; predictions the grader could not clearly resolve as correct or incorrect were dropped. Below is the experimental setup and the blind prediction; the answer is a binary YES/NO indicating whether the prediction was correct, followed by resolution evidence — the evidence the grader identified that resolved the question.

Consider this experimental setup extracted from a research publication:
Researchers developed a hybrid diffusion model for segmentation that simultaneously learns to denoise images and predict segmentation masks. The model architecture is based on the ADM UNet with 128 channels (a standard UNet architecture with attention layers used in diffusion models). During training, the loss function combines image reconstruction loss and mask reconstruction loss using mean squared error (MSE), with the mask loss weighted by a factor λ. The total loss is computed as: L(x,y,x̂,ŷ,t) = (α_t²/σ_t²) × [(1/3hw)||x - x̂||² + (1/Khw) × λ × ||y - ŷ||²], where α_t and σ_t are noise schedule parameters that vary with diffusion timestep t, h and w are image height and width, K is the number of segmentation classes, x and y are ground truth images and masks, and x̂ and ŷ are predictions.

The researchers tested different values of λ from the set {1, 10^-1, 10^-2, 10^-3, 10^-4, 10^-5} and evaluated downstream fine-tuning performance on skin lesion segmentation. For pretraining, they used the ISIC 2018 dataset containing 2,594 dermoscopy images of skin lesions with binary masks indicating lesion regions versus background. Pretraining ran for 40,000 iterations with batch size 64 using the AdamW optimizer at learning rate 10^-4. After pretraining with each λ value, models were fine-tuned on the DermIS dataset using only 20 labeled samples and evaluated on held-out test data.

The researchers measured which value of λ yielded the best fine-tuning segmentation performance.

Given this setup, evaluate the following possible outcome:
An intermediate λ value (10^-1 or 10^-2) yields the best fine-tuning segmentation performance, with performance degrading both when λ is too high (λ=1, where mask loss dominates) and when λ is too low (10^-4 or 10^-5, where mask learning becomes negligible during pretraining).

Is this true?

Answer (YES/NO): NO